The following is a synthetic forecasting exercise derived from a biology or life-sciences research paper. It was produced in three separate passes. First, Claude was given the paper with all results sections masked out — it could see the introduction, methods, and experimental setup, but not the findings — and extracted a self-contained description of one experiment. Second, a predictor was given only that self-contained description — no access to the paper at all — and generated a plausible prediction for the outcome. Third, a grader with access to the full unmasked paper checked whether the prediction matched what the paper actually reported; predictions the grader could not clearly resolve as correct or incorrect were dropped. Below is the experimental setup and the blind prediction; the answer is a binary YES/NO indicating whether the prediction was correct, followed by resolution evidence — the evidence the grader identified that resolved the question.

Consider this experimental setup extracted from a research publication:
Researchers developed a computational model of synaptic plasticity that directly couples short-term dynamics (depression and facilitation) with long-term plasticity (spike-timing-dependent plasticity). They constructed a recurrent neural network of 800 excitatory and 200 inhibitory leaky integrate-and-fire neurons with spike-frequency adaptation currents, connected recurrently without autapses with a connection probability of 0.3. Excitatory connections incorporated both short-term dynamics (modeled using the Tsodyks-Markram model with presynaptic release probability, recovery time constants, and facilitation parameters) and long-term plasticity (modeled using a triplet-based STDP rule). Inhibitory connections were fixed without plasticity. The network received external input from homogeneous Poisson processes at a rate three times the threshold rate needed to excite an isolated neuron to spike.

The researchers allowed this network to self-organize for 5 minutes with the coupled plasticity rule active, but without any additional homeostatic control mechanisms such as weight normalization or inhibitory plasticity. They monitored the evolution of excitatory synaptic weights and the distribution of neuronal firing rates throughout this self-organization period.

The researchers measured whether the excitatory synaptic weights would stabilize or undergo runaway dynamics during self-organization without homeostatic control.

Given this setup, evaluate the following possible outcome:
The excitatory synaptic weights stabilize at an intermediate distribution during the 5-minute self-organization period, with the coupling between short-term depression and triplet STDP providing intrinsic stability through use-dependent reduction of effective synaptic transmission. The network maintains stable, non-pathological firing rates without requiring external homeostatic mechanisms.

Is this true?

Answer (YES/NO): YES